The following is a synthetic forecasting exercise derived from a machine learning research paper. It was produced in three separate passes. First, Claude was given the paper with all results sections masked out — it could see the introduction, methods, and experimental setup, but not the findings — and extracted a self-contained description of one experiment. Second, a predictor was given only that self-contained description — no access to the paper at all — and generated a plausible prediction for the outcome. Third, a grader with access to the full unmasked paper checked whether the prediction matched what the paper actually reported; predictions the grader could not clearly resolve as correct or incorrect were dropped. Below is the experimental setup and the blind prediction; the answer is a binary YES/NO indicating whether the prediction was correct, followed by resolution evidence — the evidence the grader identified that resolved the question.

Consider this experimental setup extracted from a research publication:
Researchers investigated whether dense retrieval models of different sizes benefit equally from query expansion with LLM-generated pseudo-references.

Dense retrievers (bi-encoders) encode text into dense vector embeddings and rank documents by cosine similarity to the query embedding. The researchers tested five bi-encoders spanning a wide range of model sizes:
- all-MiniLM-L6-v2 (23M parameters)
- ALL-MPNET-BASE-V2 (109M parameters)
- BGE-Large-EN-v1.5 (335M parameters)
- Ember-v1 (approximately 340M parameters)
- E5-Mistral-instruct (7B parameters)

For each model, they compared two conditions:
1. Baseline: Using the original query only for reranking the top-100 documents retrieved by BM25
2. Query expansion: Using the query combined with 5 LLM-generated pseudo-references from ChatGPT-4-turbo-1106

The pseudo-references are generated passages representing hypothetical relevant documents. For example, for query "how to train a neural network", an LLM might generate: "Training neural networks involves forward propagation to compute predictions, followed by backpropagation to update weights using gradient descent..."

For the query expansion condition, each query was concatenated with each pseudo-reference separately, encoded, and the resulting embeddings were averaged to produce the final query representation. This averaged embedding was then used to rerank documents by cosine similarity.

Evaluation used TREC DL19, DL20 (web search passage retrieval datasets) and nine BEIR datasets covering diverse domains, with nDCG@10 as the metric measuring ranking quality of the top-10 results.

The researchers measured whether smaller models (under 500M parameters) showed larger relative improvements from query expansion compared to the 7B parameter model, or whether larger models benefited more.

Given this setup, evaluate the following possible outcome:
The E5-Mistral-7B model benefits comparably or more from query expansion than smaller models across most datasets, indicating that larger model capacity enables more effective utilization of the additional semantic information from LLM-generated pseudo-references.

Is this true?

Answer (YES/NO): NO